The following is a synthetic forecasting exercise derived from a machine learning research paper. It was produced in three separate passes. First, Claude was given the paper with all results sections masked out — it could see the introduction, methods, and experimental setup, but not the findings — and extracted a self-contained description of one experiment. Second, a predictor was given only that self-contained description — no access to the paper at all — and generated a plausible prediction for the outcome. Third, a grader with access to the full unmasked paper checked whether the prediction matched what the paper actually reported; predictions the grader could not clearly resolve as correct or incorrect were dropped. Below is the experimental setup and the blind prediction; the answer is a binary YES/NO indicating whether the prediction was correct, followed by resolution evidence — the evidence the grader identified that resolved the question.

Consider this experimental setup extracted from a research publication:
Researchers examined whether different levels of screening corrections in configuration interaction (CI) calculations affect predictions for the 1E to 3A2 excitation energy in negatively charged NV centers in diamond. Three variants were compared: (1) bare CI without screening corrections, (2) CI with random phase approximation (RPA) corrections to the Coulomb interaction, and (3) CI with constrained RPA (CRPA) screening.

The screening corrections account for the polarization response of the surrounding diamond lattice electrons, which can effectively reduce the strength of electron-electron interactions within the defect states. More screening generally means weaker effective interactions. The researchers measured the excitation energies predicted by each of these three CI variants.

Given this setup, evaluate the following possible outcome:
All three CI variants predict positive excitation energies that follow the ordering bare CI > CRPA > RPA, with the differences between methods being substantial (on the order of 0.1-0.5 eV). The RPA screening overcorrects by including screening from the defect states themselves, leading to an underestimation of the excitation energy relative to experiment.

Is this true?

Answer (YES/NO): NO